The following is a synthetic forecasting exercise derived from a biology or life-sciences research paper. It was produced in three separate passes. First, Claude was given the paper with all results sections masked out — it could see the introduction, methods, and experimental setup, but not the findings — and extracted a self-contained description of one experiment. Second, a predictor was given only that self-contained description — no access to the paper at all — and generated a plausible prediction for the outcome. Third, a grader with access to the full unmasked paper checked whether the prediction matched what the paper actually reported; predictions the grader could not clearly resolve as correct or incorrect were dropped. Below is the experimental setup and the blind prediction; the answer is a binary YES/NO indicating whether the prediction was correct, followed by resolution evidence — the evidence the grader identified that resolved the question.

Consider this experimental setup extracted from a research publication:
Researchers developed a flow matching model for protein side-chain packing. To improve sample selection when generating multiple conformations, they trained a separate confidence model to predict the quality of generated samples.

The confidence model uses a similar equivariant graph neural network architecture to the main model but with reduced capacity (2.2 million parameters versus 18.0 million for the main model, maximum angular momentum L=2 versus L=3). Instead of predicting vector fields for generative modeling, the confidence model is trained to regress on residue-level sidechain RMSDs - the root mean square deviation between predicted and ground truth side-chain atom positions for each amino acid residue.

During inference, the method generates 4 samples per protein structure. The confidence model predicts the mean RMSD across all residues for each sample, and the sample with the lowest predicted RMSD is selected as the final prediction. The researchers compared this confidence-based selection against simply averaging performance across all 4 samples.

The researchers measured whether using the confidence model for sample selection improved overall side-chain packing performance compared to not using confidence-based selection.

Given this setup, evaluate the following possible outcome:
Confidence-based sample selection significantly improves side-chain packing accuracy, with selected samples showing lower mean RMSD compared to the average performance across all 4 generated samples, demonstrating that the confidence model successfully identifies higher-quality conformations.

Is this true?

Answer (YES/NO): NO